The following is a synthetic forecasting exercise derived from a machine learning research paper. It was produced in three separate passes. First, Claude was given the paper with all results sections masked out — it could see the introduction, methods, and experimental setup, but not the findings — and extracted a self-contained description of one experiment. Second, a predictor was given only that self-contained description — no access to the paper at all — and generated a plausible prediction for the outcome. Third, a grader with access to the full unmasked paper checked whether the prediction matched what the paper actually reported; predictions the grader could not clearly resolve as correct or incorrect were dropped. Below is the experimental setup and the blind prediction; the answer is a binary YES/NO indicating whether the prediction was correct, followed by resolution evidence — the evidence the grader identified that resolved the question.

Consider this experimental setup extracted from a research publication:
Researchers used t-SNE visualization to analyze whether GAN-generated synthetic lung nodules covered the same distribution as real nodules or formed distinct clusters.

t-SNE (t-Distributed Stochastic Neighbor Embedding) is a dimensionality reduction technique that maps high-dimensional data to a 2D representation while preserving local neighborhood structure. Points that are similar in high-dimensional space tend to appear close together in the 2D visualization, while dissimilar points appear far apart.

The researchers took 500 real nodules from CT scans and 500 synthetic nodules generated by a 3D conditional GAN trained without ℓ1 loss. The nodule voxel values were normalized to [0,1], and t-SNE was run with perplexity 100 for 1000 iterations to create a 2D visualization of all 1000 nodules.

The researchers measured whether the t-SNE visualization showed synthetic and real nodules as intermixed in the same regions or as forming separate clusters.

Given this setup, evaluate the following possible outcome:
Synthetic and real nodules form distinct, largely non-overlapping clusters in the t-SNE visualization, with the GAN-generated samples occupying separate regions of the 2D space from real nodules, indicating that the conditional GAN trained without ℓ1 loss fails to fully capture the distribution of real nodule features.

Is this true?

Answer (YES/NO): NO